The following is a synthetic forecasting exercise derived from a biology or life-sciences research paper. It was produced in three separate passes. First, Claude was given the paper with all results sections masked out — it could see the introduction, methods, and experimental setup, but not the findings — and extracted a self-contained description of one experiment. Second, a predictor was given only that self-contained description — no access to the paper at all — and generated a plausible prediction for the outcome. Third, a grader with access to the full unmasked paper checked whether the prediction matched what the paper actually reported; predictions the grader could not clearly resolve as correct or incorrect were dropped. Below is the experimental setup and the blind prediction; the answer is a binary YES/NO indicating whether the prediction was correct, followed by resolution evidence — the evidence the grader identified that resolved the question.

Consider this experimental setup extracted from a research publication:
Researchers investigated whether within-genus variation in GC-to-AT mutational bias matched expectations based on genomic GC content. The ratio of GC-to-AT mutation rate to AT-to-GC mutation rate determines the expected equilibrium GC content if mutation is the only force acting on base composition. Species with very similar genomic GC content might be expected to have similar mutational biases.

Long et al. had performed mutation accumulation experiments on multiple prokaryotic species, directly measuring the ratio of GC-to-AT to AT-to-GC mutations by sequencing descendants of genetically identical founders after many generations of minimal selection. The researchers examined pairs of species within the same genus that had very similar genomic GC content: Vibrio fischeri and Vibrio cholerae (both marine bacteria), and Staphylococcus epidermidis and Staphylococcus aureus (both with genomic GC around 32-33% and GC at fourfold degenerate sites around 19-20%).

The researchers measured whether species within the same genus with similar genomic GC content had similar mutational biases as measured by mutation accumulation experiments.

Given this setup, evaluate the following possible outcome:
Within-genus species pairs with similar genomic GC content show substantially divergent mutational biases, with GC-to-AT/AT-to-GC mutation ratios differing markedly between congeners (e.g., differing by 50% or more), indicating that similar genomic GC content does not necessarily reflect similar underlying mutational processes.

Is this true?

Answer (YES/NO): YES